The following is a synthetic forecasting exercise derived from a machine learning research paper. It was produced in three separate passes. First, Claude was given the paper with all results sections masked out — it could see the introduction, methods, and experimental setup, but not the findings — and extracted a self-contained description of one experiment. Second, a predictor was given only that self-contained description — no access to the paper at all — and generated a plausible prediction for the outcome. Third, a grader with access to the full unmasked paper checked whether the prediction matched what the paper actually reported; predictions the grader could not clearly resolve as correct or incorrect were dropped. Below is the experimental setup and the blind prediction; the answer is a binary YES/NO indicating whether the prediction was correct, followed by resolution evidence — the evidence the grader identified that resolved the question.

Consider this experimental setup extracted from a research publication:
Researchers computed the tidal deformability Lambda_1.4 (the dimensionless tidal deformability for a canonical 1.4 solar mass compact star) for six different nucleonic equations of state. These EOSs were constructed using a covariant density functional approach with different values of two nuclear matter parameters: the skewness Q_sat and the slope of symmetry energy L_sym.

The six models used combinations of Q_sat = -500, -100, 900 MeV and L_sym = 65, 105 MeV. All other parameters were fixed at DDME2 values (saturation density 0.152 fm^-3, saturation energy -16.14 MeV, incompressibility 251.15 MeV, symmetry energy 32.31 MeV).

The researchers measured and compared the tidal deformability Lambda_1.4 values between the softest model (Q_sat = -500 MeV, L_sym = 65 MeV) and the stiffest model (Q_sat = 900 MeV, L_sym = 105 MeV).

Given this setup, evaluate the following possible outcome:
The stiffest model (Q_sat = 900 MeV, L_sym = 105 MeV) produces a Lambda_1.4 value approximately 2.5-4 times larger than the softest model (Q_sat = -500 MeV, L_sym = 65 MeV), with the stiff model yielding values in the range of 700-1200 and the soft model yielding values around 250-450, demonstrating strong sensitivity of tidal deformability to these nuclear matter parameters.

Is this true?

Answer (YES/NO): NO